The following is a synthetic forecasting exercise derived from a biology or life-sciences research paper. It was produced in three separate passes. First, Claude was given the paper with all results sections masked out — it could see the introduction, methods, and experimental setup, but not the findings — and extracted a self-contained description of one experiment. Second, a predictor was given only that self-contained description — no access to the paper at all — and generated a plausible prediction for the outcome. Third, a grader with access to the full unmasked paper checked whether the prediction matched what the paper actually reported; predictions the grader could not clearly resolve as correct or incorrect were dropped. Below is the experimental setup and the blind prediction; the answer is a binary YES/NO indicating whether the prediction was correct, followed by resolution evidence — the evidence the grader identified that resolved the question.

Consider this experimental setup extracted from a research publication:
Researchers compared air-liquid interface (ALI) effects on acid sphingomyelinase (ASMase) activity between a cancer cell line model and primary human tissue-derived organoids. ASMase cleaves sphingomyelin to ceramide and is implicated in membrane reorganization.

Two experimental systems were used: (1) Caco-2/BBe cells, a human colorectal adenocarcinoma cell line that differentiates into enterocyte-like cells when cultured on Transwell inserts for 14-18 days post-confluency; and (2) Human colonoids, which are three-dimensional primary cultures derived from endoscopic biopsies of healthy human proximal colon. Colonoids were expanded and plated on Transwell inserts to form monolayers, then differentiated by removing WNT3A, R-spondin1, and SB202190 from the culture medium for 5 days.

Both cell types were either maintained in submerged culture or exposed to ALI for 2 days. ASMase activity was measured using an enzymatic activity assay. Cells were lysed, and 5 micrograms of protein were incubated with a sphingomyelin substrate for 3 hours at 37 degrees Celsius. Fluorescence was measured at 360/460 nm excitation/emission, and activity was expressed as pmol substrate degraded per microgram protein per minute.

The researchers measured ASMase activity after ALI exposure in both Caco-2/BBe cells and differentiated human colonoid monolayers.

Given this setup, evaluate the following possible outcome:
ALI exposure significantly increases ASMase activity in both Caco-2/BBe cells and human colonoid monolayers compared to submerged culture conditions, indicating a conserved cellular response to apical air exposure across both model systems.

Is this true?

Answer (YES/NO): YES